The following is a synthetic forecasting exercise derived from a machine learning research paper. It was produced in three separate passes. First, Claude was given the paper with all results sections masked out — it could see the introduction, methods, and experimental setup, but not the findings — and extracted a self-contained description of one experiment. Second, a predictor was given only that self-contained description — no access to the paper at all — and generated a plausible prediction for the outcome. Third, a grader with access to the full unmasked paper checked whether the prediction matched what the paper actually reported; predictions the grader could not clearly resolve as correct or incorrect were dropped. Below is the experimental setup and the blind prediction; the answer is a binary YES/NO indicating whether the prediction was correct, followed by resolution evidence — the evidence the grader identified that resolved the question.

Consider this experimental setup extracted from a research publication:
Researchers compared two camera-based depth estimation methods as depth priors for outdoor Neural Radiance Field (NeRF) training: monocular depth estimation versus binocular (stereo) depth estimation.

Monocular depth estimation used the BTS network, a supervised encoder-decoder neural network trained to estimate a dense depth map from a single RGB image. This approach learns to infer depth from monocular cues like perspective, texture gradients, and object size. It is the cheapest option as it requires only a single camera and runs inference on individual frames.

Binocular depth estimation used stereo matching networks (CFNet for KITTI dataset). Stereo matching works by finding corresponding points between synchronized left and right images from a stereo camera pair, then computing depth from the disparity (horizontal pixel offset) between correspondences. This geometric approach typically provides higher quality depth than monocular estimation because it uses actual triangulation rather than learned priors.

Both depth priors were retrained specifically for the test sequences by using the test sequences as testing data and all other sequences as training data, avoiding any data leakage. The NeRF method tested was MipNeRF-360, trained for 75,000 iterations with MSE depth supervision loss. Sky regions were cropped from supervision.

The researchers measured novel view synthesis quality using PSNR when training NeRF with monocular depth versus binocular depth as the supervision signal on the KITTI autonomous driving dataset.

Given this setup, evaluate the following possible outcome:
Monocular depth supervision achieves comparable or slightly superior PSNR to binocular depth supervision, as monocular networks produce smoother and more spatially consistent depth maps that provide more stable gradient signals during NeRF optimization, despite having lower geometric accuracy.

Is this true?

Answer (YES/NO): NO